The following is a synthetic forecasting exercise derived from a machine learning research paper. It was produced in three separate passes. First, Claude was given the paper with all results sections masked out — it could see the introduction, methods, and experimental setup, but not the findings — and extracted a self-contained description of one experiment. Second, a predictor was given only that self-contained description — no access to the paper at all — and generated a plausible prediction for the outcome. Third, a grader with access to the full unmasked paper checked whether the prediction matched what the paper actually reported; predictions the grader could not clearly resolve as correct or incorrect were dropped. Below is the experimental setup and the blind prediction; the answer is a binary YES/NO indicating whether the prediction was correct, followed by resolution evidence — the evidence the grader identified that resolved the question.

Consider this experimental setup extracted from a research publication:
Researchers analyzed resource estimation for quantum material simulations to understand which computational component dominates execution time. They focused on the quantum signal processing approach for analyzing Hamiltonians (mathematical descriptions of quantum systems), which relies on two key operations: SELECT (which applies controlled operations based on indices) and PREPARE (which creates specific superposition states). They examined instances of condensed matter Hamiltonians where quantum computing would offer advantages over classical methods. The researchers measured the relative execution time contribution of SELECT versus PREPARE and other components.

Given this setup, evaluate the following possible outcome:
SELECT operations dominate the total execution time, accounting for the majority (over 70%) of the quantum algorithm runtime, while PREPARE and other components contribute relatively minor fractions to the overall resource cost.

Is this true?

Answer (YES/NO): YES